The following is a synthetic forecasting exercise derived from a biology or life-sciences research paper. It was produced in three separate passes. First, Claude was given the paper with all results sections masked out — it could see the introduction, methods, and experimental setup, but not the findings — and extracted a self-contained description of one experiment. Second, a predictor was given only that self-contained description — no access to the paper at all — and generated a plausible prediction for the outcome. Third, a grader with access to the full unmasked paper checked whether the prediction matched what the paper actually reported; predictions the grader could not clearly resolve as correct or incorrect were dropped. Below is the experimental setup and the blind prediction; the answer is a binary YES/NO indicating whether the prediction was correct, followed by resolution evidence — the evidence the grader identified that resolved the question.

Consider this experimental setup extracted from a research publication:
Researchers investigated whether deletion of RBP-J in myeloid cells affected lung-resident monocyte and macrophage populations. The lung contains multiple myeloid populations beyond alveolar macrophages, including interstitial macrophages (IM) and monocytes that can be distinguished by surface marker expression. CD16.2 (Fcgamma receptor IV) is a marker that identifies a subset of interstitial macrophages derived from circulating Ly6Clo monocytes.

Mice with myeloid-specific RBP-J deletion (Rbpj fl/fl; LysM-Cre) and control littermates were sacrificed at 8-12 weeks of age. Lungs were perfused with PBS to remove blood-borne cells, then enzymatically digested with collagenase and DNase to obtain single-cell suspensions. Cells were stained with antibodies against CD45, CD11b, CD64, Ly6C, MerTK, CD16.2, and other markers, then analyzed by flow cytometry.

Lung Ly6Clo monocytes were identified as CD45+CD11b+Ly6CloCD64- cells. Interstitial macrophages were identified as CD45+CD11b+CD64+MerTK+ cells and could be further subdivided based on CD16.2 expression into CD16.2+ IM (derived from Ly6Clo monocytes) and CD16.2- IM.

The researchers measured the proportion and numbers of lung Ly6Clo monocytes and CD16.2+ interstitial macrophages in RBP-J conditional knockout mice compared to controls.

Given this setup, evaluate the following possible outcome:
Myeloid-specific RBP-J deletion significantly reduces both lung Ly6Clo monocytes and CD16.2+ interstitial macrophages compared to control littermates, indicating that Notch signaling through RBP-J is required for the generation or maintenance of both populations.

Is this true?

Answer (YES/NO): NO